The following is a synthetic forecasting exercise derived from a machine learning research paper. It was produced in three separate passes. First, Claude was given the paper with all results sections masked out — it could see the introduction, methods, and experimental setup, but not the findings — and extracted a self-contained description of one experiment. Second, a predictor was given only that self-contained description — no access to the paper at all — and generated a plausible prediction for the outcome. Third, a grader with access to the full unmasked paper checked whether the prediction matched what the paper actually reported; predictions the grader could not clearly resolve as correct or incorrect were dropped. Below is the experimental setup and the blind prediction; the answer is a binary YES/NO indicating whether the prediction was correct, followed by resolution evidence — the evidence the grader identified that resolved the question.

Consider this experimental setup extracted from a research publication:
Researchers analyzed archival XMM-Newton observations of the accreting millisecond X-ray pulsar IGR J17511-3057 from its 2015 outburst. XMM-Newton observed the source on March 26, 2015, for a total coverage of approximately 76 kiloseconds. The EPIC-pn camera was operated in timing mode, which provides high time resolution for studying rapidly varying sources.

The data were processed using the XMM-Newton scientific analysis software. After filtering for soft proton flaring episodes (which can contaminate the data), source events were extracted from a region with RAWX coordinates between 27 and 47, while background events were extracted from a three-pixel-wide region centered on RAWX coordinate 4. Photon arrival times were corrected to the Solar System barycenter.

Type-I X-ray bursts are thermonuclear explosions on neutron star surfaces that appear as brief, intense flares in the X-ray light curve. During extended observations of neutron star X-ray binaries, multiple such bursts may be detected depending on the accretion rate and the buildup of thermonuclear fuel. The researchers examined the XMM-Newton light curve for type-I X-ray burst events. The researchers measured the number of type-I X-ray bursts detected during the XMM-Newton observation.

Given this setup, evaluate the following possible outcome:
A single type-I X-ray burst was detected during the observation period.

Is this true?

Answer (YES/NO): NO